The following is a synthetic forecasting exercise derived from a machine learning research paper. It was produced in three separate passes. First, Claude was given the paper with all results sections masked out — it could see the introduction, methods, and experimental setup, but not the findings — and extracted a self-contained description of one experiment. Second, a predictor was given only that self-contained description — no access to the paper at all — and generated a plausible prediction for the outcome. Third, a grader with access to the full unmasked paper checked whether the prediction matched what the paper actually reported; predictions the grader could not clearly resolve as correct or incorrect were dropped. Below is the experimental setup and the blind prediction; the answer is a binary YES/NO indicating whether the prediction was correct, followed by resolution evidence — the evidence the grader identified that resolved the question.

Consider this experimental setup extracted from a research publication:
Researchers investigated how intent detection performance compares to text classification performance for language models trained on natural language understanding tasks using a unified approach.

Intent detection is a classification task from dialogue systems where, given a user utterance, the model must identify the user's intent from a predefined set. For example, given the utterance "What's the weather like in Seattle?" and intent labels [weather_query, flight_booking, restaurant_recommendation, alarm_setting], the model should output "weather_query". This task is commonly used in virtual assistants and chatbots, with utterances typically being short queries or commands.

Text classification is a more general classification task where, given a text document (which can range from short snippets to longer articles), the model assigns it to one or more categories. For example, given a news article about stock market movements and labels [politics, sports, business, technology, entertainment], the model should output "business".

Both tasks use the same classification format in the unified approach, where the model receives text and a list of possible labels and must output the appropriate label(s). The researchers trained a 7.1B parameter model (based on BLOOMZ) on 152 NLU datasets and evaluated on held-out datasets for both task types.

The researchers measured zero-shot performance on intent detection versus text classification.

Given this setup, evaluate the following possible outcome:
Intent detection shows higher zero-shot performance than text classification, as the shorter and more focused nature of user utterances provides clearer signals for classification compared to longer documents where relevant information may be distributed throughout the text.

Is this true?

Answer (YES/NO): YES